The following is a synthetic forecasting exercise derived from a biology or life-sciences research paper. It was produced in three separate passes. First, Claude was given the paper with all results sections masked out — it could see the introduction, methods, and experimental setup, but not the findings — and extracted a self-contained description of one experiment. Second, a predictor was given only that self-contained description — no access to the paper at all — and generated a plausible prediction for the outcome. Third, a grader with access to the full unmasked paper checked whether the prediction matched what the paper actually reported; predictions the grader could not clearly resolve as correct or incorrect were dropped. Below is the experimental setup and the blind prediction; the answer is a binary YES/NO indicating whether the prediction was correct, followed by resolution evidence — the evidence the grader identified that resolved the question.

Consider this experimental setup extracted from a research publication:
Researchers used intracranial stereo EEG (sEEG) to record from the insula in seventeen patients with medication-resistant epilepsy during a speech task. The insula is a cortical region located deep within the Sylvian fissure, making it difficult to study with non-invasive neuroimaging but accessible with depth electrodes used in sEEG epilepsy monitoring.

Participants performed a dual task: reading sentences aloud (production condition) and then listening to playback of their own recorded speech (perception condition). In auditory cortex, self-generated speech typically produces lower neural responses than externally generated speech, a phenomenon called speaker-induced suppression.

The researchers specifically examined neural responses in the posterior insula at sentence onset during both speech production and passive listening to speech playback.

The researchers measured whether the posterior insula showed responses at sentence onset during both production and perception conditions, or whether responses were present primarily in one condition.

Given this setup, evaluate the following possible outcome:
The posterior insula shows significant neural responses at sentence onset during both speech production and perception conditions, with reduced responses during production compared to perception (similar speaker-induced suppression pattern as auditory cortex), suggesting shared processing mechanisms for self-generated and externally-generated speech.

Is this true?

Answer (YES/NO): NO